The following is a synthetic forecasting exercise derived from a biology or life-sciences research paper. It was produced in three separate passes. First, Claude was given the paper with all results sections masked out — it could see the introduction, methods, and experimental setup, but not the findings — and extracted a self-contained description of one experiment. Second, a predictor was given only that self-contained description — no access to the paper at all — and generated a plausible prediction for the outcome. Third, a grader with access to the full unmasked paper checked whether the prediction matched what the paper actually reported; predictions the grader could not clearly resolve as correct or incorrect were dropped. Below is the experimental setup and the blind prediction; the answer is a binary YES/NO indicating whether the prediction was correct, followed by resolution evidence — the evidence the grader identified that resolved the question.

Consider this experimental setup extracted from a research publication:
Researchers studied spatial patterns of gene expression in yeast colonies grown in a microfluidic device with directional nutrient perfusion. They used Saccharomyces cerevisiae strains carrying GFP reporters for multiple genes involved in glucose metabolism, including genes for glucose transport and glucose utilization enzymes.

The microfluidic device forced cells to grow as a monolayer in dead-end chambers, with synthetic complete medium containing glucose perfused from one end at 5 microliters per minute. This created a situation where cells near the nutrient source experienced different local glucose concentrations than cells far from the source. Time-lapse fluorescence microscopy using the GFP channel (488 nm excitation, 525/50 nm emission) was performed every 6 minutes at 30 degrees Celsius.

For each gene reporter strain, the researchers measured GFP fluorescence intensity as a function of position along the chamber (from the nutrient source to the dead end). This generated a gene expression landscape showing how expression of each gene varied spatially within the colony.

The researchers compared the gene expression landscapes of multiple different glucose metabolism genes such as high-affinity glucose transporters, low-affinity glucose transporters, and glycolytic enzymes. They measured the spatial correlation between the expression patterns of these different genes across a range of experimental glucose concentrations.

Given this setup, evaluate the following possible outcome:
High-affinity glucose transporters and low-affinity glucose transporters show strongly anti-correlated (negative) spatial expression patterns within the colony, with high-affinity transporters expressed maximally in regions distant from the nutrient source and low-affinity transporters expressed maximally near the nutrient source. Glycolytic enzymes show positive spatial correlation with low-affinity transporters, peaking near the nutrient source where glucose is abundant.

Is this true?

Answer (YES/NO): NO